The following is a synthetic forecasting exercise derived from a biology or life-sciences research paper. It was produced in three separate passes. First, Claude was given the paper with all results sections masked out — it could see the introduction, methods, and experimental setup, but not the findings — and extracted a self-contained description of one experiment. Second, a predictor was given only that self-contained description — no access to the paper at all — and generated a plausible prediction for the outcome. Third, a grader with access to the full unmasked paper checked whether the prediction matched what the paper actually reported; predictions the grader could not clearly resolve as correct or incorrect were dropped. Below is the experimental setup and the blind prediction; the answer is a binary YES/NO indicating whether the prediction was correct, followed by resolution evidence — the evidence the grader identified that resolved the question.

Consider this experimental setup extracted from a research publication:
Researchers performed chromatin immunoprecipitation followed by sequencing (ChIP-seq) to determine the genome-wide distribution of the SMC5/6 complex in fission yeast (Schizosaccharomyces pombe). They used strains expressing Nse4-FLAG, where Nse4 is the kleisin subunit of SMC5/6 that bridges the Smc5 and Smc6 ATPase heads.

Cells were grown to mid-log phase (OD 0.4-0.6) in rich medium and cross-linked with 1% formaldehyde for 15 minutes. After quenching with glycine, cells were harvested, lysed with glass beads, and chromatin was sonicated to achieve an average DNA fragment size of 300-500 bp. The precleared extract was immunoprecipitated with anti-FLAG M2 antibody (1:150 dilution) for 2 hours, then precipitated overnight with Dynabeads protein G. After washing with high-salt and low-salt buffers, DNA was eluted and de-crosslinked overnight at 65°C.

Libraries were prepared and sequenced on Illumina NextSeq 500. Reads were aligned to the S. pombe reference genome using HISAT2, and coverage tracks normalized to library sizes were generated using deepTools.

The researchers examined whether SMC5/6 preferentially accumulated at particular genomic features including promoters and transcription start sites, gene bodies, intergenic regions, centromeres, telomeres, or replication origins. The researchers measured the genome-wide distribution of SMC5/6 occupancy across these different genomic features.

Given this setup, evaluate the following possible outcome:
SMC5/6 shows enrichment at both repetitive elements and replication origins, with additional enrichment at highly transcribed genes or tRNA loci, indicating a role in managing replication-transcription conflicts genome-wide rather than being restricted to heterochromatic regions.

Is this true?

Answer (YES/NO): NO